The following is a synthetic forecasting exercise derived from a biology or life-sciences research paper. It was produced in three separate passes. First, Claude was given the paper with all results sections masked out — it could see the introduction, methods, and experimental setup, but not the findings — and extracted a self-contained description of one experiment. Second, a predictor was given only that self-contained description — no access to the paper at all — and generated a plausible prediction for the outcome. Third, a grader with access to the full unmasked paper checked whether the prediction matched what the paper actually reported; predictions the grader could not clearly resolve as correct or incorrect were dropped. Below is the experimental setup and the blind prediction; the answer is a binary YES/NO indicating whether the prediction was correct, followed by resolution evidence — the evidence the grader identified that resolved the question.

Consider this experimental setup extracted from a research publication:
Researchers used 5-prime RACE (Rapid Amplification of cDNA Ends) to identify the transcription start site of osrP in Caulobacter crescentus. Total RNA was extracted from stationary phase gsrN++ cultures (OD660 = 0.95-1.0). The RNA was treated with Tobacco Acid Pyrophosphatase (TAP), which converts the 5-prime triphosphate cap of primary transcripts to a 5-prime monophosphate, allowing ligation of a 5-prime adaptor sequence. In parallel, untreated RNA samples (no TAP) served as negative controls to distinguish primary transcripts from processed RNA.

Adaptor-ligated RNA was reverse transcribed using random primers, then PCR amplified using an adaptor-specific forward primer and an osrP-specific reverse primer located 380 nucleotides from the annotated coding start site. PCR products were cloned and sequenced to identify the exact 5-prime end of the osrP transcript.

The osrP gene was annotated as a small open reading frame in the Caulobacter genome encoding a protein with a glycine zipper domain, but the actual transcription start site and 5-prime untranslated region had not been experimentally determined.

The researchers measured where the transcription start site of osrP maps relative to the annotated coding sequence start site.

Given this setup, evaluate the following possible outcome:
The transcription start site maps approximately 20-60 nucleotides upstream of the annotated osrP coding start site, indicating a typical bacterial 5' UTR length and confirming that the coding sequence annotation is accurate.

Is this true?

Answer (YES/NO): NO